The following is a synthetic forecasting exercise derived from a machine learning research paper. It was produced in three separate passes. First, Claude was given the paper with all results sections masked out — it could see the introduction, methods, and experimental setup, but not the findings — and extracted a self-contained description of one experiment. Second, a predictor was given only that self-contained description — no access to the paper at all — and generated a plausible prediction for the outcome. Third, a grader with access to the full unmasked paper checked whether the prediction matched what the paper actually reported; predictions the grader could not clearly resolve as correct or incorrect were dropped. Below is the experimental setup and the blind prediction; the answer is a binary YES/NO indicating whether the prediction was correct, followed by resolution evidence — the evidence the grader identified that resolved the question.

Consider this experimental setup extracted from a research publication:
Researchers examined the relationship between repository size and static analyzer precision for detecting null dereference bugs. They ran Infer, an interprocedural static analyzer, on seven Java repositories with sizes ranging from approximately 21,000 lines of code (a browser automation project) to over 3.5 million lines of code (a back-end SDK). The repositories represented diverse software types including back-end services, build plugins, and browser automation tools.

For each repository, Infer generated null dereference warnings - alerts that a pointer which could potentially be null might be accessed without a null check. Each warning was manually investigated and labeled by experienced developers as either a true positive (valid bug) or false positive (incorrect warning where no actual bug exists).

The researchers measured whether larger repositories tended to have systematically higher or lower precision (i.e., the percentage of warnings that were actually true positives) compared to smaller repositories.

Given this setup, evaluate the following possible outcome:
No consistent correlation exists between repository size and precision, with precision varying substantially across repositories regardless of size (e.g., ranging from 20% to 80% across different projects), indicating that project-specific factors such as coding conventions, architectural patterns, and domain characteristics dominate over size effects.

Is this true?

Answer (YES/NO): YES